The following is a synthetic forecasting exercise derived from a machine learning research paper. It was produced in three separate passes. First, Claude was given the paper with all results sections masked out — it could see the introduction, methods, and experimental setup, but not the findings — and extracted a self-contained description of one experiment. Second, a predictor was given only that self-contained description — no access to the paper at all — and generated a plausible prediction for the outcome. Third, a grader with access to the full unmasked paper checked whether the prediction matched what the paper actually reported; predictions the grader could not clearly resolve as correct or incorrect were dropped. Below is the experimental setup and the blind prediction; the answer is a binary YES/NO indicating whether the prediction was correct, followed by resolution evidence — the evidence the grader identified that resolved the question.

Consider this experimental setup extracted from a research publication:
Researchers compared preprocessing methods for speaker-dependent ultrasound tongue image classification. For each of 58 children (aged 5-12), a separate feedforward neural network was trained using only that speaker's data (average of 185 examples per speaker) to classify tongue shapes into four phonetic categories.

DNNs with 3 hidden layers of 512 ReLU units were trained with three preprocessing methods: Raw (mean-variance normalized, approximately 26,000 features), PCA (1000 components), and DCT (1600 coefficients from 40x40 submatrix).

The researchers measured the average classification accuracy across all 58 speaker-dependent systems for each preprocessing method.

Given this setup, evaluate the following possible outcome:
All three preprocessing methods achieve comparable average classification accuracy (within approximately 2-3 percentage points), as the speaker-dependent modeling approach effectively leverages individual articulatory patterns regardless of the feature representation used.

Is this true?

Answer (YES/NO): NO